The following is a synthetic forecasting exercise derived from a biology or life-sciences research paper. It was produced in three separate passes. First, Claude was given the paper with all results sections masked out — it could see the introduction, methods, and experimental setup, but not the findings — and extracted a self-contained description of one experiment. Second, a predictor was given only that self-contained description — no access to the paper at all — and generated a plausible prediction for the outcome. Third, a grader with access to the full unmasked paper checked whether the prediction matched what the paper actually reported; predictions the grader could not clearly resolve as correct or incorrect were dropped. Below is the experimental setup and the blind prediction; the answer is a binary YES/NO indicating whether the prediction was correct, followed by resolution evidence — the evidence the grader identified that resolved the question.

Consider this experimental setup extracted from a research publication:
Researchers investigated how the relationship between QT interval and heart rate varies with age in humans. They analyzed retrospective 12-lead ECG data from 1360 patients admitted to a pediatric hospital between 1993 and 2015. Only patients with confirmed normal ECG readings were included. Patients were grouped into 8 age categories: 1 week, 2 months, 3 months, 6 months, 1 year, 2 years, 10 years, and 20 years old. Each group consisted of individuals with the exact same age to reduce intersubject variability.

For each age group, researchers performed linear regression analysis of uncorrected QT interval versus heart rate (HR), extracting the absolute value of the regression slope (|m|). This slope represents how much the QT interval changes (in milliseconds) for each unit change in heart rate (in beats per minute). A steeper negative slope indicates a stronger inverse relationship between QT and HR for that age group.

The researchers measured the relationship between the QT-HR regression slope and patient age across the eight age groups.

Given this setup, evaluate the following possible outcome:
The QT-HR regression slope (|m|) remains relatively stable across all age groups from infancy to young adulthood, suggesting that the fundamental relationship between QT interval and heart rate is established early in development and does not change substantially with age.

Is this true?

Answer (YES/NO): NO